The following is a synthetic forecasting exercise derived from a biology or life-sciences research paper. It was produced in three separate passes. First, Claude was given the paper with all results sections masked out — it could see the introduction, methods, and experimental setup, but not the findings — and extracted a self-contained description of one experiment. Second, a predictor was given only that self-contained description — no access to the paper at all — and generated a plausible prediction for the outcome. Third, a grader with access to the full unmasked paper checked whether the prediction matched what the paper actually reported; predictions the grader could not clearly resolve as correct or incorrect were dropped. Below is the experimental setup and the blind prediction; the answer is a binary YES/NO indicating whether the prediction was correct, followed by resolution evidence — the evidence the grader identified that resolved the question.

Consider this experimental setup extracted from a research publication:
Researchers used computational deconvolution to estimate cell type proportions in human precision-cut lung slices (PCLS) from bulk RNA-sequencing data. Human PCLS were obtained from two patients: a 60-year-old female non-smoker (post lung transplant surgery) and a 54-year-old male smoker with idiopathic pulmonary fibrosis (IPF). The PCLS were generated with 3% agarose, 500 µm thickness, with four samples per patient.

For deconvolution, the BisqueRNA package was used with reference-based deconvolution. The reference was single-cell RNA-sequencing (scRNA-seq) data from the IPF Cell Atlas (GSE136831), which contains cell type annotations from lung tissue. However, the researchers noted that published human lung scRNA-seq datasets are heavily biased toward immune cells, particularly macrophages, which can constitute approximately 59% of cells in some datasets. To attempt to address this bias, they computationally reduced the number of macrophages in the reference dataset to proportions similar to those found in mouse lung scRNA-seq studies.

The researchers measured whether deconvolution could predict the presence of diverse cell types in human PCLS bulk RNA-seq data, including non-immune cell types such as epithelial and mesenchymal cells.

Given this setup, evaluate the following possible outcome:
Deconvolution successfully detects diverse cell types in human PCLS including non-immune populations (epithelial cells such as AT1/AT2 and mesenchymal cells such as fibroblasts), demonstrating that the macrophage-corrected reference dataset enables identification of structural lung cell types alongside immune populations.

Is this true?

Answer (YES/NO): YES